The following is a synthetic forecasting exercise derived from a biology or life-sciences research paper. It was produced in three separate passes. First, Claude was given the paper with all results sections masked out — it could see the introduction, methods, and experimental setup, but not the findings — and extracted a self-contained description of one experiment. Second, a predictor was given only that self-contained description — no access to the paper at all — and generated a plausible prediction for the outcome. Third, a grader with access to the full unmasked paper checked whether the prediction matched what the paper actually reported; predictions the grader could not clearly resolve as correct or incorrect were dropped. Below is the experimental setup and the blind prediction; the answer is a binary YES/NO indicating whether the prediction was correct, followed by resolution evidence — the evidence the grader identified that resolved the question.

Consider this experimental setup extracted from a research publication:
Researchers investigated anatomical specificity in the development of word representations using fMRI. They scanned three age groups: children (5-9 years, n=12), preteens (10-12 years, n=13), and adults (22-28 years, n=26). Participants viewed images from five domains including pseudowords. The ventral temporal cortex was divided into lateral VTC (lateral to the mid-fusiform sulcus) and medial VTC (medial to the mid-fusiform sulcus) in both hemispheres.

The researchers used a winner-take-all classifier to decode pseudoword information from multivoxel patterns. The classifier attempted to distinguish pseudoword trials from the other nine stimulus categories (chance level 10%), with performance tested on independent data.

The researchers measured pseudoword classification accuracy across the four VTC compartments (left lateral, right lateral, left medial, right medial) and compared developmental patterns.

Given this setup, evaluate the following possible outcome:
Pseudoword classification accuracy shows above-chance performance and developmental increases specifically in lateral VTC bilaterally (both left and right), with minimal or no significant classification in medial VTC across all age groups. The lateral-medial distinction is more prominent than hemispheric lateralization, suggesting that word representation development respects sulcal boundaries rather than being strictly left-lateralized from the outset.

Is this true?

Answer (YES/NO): NO